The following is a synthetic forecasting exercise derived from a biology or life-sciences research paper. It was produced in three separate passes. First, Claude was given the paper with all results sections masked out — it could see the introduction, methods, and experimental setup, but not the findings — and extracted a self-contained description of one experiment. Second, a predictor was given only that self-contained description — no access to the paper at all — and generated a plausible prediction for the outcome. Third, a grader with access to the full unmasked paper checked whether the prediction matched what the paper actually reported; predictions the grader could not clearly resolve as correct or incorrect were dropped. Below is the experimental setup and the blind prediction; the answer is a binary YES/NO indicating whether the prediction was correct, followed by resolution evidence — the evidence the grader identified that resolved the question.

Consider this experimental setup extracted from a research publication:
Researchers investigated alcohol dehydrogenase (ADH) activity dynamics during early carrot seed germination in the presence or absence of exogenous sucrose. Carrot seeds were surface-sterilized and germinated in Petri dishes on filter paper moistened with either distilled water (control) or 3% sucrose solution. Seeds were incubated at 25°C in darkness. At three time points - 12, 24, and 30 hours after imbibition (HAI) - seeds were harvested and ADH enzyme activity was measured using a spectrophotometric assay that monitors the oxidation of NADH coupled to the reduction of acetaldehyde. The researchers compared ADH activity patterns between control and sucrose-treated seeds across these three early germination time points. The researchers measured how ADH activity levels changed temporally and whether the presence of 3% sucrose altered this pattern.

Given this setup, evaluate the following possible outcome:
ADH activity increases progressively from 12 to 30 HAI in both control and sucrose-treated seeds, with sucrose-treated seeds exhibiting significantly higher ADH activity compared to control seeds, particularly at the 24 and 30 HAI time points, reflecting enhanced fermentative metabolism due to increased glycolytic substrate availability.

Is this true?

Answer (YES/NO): NO